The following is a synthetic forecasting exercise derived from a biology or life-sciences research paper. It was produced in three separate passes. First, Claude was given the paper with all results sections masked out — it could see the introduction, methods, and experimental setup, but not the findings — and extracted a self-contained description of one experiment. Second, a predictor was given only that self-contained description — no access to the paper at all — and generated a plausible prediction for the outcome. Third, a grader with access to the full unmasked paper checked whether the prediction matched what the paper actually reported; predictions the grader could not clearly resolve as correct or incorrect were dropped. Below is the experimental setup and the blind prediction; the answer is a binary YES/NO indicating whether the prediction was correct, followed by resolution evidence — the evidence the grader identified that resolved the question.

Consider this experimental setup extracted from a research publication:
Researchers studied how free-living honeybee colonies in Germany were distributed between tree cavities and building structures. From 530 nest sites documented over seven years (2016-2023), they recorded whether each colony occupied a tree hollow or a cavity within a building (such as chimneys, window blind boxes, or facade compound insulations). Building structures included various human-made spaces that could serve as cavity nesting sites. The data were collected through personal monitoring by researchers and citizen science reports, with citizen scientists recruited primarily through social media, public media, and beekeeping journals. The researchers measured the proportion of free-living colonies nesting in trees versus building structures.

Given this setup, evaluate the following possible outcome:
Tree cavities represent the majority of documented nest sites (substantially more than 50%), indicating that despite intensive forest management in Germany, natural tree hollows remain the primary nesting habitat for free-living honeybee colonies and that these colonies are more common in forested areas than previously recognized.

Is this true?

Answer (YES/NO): NO